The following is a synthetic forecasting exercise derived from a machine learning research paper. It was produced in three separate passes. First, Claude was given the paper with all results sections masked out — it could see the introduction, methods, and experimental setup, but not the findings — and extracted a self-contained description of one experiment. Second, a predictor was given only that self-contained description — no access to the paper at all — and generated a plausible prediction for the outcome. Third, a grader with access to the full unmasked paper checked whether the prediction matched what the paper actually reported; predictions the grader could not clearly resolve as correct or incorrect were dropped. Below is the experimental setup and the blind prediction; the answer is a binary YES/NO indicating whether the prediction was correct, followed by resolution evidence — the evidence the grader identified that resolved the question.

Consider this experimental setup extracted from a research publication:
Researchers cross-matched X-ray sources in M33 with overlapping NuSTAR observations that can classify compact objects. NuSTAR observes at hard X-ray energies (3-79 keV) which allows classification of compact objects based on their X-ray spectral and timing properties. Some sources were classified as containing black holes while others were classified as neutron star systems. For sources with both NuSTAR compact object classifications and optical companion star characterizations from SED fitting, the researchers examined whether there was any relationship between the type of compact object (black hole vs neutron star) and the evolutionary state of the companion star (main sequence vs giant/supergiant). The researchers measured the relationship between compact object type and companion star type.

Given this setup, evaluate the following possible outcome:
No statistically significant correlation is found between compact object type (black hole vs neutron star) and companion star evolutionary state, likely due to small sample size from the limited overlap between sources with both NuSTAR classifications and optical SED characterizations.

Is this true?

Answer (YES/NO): NO